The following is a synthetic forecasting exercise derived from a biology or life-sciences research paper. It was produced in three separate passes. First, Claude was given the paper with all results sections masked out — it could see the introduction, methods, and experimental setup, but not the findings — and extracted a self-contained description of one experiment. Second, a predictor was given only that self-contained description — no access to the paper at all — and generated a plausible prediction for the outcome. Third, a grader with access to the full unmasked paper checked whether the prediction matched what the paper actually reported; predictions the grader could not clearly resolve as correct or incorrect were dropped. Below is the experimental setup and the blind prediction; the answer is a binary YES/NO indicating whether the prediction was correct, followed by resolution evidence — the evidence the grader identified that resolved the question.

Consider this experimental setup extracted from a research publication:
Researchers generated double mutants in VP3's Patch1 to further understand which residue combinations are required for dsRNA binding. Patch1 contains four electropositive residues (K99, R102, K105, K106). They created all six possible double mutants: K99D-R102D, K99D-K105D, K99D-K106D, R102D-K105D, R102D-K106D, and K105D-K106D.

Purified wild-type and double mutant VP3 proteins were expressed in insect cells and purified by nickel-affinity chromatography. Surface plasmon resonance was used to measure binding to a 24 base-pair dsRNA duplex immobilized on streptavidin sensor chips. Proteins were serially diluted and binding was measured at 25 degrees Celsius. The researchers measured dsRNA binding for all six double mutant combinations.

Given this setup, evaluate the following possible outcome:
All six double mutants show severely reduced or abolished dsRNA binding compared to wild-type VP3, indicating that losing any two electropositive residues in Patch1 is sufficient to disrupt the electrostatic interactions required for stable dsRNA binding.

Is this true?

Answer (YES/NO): NO